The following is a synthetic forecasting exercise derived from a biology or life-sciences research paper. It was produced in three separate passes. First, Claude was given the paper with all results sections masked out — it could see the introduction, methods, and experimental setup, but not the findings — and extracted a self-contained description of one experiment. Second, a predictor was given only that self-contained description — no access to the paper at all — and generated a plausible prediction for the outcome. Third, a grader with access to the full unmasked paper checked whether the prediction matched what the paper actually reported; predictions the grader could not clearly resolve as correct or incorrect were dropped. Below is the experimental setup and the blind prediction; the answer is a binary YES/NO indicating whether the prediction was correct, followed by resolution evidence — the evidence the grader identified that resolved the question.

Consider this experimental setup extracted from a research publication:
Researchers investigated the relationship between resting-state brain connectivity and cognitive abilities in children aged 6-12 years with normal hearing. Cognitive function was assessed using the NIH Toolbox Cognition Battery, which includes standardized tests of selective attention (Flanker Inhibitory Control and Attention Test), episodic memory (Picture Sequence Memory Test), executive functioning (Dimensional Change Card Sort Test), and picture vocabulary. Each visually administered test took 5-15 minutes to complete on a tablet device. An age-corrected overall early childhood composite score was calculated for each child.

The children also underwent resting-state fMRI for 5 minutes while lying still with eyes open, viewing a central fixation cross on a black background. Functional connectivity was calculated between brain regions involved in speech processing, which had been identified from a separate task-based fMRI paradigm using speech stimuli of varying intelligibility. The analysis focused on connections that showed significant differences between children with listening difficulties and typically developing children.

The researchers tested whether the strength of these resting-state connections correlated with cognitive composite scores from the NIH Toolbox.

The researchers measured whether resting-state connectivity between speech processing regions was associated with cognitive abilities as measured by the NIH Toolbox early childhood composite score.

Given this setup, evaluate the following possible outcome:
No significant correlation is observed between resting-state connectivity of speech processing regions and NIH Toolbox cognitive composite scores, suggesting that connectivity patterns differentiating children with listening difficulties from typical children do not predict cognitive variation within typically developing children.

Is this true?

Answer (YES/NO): NO